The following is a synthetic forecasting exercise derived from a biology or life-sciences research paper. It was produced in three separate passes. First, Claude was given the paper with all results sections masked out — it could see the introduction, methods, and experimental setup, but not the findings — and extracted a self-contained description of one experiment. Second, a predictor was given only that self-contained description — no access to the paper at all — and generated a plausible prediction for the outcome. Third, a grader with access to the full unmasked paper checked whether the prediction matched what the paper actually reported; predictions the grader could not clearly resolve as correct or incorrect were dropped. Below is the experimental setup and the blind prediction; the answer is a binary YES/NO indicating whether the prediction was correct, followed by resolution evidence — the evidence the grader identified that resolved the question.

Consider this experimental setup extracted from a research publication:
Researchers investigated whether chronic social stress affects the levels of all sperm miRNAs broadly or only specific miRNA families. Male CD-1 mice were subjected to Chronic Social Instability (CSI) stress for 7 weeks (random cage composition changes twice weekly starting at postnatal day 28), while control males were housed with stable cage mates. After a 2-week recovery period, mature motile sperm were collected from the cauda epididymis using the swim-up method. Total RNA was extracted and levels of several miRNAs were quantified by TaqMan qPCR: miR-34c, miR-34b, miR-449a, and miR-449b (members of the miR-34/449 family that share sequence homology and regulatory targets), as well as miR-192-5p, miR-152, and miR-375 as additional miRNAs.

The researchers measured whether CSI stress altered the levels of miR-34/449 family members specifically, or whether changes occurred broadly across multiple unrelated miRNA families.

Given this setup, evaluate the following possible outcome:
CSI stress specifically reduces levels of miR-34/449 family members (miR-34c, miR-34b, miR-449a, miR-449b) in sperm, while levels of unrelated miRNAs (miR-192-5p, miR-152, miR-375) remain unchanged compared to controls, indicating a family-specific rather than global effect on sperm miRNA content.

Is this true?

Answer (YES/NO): YES